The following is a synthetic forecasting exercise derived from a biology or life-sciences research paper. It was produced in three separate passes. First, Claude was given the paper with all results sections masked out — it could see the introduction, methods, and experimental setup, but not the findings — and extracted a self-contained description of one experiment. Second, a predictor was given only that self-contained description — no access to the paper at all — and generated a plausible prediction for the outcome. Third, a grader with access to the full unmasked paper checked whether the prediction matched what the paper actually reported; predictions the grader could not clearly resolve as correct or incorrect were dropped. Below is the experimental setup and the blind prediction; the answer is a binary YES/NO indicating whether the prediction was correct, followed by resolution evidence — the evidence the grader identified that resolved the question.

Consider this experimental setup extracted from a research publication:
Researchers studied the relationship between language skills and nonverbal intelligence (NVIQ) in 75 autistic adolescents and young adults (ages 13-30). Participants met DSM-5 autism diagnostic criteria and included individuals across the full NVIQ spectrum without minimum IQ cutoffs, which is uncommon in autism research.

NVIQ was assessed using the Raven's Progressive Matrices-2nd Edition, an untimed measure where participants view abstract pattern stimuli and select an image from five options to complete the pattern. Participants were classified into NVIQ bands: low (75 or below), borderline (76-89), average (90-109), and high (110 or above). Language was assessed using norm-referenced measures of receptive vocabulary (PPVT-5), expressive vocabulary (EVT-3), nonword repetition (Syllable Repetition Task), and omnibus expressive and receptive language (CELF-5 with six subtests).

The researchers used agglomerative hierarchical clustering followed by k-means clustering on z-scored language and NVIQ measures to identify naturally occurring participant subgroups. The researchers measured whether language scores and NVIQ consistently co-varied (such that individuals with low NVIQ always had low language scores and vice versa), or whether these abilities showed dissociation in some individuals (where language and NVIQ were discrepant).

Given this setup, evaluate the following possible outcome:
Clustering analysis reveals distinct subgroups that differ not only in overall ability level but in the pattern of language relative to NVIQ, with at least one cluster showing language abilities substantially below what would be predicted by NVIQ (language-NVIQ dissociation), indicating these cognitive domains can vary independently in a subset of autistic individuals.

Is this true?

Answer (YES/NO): NO